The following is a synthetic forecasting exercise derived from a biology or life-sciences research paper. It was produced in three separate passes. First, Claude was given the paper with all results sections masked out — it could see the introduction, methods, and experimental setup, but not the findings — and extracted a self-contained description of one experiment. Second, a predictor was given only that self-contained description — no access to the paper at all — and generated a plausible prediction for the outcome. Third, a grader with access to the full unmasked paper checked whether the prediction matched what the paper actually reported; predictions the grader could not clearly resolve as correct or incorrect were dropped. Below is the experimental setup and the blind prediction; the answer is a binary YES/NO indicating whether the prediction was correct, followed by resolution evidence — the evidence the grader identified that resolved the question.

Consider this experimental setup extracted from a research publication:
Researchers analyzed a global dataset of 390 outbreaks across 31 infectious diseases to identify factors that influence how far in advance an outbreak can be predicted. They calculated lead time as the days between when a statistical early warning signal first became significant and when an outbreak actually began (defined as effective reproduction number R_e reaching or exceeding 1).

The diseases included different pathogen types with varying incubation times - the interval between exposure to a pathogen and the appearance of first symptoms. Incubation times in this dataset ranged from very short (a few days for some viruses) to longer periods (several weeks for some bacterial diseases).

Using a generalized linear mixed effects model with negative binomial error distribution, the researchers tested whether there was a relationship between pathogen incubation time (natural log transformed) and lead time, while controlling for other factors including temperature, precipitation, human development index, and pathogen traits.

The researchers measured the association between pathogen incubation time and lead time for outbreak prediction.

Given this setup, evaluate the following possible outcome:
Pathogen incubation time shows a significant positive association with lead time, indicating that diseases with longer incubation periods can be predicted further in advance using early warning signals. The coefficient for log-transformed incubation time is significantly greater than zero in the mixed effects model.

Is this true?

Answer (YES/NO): YES